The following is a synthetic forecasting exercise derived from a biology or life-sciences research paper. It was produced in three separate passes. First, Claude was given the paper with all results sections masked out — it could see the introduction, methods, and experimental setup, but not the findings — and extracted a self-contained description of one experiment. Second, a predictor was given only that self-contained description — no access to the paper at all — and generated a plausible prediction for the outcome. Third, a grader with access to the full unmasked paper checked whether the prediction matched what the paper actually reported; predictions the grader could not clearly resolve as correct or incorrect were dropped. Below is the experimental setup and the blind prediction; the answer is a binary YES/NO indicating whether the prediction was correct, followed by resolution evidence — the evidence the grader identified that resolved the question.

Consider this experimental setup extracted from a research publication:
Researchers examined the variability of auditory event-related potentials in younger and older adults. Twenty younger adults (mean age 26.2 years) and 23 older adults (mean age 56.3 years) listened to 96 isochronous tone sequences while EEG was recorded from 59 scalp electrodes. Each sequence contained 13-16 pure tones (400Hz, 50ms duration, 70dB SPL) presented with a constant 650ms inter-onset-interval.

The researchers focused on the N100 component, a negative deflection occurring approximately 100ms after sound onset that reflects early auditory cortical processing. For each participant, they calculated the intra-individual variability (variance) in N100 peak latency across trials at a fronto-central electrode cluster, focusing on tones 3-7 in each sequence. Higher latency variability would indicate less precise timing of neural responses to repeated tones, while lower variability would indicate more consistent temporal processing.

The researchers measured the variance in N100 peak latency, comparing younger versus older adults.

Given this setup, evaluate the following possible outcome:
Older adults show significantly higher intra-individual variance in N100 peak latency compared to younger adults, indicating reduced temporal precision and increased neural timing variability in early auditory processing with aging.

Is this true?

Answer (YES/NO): YES